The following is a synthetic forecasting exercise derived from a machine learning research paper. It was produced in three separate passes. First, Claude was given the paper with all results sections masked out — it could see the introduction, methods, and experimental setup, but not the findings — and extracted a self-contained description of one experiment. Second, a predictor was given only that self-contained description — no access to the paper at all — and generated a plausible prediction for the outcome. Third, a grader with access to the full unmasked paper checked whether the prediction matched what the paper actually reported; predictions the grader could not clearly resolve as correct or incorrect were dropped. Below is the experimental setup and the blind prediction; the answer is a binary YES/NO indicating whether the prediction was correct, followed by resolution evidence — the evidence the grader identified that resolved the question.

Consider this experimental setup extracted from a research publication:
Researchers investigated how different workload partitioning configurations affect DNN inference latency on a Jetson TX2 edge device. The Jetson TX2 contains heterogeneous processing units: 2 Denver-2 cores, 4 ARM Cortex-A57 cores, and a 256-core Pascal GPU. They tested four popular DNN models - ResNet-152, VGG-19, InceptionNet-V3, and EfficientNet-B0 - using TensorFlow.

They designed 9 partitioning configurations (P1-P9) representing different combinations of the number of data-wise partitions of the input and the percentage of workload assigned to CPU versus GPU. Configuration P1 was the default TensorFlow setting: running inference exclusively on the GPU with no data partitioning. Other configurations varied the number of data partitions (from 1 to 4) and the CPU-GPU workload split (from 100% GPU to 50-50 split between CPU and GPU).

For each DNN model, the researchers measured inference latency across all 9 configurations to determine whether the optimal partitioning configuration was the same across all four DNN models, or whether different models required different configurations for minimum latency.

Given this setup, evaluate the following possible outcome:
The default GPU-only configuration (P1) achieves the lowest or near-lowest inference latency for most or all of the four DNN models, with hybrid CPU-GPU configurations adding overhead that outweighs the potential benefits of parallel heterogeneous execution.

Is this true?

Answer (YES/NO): NO